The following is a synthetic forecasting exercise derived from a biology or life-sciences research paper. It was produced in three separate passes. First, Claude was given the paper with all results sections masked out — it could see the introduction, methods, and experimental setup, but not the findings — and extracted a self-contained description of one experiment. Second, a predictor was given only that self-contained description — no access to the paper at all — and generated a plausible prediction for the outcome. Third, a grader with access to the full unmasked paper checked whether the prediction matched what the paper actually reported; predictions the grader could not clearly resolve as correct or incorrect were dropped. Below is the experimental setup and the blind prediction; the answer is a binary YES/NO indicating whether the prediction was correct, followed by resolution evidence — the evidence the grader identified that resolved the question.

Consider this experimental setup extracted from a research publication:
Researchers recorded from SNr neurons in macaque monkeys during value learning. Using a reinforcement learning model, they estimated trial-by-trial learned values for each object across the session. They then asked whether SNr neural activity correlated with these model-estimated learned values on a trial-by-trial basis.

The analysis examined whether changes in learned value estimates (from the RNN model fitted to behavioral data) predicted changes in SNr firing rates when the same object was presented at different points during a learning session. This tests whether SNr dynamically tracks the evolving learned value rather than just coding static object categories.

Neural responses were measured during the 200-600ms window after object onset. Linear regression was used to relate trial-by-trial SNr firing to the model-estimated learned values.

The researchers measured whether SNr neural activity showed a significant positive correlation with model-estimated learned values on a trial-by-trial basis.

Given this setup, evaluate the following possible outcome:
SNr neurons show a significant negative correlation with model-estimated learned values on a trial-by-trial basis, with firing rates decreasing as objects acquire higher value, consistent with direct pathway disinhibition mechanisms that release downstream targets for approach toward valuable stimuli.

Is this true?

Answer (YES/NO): NO